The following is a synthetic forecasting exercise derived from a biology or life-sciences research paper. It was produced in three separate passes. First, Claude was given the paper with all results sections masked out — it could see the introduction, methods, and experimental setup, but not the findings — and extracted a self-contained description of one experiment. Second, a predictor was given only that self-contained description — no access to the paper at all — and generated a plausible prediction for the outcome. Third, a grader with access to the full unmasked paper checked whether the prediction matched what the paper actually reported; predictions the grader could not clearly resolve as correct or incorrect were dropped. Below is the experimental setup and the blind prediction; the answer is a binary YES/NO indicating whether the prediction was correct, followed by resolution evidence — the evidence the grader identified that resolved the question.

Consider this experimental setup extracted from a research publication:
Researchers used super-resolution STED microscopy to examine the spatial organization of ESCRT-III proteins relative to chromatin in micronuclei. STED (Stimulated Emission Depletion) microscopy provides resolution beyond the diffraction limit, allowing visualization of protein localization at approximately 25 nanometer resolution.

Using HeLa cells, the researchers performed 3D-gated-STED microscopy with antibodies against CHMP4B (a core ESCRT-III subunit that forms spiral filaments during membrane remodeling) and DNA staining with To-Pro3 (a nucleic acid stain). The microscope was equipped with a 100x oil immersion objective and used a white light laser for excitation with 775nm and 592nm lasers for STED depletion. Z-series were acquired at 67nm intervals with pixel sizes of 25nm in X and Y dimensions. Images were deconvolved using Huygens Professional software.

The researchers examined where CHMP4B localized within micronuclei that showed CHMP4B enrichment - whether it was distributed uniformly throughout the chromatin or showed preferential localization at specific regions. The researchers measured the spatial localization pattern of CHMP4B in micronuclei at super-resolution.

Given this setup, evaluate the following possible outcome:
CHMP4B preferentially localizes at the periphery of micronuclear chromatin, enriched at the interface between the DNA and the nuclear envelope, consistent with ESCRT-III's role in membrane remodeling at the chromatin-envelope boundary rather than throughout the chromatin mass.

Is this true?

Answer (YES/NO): NO